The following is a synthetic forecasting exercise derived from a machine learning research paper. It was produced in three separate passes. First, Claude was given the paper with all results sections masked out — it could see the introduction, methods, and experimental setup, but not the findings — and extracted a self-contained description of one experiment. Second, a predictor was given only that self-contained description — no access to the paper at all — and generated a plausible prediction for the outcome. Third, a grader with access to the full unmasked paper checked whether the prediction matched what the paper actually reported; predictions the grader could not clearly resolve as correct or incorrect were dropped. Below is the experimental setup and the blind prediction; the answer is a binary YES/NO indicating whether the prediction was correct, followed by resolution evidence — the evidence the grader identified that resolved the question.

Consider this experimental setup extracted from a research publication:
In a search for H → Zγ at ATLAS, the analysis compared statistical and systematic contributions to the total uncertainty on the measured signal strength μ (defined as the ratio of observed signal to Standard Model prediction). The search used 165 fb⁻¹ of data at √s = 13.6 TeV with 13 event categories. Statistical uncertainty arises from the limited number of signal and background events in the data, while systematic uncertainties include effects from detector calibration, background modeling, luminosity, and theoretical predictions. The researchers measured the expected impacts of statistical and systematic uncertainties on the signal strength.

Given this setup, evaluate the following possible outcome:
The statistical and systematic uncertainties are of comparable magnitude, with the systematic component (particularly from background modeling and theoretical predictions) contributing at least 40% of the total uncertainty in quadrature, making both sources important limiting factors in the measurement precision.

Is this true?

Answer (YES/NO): NO